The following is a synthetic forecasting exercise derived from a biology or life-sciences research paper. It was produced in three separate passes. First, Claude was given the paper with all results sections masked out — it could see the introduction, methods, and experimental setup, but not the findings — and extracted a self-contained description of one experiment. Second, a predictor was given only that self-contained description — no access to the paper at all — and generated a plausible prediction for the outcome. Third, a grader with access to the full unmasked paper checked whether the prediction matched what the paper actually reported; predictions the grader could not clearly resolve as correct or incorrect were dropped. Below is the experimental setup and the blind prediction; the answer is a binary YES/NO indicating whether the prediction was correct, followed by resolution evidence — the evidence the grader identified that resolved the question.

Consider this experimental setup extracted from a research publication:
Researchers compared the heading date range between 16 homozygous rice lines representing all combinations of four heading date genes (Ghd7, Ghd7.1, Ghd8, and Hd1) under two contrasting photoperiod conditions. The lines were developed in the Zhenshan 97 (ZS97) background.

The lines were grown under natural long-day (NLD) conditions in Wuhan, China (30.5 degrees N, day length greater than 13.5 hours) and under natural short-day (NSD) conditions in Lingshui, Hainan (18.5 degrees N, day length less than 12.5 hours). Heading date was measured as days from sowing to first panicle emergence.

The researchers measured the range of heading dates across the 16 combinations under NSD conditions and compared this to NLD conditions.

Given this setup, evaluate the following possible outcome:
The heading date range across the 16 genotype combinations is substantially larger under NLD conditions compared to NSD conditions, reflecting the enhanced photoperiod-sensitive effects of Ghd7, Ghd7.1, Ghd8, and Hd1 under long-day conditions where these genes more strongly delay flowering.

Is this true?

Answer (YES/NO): YES